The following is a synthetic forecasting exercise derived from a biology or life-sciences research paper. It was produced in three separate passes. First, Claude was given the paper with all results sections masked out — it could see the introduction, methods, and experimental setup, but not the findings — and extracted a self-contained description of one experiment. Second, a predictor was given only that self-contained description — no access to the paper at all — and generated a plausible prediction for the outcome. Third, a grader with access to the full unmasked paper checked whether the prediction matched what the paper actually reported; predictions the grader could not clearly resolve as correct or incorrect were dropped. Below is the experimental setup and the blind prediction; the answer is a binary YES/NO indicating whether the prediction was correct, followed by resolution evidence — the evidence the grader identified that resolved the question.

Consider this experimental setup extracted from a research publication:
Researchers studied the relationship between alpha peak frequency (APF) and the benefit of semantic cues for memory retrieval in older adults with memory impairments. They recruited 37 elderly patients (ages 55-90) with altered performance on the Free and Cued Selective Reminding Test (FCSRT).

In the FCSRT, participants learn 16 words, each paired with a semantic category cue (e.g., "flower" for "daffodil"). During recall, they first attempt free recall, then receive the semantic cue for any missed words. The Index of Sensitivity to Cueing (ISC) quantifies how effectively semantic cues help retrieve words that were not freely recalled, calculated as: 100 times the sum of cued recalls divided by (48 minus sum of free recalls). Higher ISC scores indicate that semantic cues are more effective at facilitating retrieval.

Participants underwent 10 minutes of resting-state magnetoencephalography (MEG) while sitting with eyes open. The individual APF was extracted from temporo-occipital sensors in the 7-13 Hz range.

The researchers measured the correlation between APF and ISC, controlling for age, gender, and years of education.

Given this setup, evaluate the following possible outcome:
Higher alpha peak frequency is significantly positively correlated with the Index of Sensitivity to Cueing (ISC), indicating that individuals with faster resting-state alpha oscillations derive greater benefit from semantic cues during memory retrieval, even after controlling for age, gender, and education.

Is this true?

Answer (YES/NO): YES